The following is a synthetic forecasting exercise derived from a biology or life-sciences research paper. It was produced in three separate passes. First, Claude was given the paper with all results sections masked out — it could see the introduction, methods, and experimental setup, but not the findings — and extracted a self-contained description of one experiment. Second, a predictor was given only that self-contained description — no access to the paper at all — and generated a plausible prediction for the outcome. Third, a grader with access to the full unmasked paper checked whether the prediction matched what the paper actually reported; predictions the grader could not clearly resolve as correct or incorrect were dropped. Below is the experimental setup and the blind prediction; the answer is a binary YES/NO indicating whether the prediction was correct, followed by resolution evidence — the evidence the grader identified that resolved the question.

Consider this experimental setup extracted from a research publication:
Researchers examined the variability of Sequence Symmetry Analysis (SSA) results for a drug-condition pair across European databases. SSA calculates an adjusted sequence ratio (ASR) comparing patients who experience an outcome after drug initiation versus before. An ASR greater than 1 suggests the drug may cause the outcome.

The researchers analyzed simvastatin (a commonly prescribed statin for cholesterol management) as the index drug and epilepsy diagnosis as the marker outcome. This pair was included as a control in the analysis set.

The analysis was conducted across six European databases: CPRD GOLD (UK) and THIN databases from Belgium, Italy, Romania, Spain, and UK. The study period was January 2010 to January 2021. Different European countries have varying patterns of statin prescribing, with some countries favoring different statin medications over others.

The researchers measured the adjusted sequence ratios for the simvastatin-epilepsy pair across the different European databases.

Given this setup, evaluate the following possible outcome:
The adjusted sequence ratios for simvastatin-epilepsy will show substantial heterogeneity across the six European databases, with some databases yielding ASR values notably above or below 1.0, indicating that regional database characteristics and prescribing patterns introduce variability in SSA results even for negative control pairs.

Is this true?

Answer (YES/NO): YES